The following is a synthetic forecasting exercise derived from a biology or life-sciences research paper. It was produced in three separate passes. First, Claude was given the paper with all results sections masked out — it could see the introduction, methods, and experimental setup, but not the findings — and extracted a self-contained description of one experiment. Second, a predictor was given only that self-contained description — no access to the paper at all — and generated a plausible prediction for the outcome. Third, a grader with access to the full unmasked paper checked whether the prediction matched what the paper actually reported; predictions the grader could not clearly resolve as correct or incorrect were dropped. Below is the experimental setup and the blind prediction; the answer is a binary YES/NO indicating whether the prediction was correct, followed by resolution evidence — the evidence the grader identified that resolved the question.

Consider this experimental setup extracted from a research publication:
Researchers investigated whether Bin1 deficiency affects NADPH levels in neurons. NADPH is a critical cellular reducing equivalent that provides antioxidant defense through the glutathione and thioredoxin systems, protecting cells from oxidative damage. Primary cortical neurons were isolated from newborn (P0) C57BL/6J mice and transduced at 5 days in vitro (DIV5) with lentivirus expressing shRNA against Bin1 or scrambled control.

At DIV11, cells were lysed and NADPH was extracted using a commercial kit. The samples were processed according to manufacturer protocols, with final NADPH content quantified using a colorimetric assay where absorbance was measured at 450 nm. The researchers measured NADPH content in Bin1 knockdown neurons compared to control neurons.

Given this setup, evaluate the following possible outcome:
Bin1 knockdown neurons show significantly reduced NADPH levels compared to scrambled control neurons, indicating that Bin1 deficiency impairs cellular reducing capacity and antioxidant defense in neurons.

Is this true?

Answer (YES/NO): YES